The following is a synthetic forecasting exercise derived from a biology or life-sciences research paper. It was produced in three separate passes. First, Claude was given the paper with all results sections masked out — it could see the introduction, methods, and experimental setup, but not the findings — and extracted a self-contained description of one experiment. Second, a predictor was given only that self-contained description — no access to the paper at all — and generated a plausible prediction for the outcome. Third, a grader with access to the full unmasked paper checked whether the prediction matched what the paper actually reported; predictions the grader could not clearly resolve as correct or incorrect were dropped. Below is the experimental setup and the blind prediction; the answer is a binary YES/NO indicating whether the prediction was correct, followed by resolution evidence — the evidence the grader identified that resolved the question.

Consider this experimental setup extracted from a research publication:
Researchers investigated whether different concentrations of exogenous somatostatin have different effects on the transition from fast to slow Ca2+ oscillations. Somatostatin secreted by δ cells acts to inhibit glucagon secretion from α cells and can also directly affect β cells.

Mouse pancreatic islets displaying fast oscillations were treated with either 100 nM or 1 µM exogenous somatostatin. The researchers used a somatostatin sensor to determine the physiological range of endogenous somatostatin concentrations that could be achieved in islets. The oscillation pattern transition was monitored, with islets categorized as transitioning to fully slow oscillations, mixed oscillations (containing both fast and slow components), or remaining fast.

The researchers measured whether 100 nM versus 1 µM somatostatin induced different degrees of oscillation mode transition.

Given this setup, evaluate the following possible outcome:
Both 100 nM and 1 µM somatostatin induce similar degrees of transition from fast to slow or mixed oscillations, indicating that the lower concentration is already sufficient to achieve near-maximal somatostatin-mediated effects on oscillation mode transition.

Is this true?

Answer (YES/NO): NO